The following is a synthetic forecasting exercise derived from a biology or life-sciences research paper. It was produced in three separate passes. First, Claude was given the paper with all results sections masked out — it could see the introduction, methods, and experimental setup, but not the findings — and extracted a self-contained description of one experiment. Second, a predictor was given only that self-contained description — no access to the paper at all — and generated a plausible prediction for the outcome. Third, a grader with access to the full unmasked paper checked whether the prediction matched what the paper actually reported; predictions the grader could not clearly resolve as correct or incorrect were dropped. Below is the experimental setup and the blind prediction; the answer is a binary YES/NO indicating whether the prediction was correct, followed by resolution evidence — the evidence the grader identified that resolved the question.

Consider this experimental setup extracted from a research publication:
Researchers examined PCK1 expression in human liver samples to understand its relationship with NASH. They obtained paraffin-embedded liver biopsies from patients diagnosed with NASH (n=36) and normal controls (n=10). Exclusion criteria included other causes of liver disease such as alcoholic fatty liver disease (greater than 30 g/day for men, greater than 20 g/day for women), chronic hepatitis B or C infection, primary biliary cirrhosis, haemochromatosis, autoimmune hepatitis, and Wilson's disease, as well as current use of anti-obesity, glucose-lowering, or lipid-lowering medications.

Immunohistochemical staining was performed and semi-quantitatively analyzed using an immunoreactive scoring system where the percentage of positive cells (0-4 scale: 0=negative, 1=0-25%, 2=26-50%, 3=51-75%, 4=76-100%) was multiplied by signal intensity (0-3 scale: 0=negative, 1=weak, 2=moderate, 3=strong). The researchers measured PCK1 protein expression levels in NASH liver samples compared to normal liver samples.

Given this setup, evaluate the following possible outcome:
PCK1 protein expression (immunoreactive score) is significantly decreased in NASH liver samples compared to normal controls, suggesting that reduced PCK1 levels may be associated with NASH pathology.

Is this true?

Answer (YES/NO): YES